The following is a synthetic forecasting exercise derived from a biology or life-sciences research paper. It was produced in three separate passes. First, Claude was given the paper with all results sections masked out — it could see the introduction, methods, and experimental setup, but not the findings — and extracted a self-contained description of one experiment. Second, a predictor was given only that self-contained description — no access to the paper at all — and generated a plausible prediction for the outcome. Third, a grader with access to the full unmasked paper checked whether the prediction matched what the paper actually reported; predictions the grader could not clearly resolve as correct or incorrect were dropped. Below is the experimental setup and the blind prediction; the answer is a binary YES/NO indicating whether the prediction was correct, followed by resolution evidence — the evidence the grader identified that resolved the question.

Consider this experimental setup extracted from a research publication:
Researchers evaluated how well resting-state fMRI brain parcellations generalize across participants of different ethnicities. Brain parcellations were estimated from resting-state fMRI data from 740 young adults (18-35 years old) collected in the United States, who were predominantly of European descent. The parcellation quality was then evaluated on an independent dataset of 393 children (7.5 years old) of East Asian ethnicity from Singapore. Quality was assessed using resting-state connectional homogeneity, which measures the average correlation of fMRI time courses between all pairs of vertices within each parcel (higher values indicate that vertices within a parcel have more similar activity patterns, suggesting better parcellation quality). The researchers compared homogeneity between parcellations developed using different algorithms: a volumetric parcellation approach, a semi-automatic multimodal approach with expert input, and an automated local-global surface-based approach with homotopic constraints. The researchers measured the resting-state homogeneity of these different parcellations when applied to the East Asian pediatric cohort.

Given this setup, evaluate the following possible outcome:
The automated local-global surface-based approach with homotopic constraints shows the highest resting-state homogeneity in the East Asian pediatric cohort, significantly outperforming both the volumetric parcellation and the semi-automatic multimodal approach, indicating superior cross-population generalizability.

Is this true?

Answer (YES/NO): YES